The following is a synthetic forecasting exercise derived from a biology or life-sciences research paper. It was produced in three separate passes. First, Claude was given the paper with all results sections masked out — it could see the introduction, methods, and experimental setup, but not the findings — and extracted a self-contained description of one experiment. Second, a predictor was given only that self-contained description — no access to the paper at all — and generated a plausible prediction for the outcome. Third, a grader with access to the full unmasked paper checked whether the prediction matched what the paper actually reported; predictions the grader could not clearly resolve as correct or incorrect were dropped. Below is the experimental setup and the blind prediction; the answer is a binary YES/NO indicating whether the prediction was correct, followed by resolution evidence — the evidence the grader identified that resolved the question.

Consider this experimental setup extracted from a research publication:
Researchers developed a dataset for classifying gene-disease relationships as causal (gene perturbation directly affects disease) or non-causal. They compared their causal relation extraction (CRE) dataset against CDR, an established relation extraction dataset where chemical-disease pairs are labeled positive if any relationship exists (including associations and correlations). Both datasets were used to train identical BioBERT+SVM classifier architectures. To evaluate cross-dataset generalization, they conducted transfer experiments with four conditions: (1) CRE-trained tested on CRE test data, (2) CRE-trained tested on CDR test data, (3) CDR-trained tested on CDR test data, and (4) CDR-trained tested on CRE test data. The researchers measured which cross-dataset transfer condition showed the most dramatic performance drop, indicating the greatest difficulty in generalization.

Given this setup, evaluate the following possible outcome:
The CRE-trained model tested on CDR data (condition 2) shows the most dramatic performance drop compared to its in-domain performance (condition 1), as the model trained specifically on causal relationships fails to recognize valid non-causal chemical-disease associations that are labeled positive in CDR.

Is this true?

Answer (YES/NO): NO